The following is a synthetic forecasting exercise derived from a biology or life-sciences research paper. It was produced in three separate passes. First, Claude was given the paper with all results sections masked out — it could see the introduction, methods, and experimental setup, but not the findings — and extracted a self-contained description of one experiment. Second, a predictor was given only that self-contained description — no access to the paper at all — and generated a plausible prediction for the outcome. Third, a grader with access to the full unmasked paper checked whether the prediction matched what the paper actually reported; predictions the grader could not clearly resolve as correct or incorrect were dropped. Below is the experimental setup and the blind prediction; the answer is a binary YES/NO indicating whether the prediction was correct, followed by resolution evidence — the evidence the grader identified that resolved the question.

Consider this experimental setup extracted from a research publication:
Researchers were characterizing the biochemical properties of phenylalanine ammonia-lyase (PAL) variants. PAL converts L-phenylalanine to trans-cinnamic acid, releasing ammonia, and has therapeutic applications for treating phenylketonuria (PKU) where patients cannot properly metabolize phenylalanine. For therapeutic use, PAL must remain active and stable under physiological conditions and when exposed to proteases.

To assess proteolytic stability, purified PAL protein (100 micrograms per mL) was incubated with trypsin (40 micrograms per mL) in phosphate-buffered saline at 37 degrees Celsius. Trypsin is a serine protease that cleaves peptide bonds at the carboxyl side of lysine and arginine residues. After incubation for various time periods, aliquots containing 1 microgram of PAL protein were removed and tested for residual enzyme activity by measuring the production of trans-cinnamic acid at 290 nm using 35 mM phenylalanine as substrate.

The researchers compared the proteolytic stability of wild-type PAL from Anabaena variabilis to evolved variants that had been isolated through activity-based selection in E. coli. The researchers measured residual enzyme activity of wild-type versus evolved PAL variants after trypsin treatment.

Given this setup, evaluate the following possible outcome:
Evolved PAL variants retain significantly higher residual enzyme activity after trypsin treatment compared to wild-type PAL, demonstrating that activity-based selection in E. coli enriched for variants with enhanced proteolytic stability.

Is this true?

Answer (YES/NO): NO